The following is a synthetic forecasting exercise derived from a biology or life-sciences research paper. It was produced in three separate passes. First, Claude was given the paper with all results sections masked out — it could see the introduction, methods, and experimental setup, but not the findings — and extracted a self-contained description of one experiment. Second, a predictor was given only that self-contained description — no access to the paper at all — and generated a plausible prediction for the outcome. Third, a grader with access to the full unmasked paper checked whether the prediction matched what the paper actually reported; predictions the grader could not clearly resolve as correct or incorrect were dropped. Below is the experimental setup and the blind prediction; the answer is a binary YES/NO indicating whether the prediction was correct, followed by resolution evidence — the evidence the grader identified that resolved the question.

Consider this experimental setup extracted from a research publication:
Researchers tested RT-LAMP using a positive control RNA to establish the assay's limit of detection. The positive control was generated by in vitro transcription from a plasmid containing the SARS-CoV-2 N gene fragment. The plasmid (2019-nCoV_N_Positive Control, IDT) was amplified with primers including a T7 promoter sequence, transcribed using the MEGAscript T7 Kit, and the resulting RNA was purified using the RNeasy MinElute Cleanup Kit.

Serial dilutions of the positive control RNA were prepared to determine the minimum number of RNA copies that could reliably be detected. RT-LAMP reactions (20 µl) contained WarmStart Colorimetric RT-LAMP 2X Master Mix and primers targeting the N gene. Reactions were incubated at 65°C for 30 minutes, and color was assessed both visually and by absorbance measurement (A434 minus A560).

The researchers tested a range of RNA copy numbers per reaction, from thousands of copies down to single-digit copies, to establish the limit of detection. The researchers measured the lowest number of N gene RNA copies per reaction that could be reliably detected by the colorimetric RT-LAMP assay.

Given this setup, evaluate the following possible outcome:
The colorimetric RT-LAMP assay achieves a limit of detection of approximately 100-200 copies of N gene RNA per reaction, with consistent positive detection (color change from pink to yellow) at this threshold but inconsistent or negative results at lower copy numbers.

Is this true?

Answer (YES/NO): YES